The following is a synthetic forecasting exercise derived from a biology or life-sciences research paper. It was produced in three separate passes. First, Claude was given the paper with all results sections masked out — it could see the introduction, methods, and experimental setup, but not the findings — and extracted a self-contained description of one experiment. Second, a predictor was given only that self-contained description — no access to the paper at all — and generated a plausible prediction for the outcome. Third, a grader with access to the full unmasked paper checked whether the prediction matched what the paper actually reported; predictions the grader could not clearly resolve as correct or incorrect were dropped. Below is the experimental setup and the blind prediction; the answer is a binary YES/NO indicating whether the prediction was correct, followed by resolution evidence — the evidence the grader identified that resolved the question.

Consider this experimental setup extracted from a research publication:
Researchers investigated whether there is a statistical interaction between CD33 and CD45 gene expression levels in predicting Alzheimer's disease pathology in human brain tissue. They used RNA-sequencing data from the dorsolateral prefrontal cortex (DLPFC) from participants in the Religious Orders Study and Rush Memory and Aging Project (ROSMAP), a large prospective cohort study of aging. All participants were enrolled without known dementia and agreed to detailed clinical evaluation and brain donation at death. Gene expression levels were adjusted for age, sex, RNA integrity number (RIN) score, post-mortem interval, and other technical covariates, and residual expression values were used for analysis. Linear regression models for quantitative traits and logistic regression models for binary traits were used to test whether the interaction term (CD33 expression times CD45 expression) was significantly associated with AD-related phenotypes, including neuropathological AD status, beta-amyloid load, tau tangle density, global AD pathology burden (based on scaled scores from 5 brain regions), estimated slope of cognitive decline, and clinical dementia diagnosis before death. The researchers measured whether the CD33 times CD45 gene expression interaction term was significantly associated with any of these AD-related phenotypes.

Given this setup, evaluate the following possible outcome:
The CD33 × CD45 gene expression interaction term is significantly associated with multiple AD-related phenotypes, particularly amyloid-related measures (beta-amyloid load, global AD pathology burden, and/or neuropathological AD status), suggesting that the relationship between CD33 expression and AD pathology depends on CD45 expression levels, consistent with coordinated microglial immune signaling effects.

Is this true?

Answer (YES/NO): YES